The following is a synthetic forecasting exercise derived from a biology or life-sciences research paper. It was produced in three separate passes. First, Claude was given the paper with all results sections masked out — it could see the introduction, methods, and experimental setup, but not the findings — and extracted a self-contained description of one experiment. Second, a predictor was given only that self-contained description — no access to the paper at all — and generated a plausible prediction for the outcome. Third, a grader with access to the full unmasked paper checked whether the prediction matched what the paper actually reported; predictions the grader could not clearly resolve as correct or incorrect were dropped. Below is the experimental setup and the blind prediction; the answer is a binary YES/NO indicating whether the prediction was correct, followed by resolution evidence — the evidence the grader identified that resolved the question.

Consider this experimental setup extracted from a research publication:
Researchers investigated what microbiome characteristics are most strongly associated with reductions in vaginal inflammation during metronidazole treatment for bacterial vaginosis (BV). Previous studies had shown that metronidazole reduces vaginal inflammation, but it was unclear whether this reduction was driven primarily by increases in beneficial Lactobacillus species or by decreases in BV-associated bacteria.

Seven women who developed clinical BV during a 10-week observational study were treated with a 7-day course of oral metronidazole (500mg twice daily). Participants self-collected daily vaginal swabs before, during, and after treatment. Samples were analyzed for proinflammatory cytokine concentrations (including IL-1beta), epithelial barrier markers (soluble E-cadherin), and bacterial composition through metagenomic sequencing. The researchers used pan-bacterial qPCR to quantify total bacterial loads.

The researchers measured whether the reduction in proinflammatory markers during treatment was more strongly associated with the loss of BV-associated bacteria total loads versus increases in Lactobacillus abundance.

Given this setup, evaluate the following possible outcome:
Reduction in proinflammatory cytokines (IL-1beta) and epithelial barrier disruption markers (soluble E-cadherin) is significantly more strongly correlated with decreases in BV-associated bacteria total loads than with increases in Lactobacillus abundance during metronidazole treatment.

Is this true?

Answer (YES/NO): YES